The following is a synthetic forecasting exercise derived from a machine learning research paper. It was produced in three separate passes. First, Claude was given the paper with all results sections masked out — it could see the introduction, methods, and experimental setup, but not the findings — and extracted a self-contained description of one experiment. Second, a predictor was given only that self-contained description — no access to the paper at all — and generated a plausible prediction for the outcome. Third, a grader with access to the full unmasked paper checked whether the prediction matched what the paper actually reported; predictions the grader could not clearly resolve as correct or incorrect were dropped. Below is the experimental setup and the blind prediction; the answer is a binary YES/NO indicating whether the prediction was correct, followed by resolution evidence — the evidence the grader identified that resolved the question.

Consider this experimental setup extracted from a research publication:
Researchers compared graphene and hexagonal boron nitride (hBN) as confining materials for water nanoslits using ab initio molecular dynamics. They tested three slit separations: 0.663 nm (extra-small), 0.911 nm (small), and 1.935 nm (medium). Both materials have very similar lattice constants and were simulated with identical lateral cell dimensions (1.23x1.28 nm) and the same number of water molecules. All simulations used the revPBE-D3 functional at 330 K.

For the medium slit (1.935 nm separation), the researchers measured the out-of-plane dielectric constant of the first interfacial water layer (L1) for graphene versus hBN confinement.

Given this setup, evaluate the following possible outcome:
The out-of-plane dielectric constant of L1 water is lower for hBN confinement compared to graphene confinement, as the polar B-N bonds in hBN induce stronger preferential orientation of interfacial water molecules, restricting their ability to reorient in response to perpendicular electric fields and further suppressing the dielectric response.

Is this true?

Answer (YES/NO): NO